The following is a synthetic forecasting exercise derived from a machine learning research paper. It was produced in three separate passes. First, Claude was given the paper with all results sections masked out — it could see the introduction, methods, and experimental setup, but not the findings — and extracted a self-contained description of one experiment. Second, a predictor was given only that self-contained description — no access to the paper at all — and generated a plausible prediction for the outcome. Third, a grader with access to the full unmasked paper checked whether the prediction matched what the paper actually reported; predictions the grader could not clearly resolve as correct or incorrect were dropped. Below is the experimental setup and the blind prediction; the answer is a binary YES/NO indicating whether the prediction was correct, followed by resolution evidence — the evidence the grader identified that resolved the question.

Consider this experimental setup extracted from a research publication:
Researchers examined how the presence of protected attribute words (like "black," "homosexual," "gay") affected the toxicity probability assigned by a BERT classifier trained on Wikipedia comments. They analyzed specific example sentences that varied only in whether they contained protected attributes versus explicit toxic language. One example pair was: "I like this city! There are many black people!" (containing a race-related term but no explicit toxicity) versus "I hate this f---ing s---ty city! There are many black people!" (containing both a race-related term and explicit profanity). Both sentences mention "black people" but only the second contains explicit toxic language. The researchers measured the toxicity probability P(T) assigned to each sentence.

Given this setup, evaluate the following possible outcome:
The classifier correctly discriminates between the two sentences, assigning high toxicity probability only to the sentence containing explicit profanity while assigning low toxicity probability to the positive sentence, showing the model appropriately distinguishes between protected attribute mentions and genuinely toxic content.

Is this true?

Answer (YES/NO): NO